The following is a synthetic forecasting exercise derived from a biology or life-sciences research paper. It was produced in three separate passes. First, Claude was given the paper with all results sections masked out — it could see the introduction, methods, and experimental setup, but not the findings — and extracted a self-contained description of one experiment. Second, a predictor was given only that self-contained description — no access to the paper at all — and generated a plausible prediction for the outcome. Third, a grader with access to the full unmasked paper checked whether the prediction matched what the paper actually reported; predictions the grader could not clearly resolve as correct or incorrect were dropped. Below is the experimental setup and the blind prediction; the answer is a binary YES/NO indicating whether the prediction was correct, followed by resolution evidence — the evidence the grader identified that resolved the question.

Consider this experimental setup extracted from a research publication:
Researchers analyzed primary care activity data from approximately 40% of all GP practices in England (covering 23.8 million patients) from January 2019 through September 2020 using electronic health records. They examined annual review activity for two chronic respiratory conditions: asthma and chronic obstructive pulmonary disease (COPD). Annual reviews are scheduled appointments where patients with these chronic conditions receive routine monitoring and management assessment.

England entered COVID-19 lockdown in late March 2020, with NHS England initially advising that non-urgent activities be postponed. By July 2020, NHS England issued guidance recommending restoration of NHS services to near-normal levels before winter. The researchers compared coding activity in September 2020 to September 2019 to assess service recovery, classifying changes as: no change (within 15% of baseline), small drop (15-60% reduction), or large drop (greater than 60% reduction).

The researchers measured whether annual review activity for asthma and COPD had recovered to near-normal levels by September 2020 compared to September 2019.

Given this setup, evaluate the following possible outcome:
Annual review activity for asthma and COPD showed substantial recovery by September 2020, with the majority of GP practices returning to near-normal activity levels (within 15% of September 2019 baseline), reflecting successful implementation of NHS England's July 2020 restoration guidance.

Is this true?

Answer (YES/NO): NO